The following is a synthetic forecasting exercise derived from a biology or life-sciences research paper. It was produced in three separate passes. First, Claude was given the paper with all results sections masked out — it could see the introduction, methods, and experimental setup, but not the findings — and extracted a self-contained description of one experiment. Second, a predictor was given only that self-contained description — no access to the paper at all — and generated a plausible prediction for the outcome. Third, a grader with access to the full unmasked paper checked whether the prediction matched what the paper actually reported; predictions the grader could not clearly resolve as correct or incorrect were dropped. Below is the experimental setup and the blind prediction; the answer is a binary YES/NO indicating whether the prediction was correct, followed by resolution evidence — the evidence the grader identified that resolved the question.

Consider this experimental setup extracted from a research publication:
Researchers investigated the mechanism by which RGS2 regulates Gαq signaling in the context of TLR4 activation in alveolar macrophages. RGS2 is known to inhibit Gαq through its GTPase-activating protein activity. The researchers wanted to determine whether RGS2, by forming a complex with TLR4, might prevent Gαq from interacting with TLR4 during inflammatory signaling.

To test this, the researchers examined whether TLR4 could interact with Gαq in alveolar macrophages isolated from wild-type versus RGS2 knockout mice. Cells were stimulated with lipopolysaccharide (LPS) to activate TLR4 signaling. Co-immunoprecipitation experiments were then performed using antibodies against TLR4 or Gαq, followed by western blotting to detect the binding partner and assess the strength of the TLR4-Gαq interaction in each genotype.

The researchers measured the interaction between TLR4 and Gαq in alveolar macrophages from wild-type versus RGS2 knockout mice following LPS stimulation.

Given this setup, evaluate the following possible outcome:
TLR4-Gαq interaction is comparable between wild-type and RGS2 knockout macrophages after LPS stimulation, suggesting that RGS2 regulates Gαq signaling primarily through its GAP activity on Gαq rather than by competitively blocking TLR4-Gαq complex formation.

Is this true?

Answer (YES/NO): NO